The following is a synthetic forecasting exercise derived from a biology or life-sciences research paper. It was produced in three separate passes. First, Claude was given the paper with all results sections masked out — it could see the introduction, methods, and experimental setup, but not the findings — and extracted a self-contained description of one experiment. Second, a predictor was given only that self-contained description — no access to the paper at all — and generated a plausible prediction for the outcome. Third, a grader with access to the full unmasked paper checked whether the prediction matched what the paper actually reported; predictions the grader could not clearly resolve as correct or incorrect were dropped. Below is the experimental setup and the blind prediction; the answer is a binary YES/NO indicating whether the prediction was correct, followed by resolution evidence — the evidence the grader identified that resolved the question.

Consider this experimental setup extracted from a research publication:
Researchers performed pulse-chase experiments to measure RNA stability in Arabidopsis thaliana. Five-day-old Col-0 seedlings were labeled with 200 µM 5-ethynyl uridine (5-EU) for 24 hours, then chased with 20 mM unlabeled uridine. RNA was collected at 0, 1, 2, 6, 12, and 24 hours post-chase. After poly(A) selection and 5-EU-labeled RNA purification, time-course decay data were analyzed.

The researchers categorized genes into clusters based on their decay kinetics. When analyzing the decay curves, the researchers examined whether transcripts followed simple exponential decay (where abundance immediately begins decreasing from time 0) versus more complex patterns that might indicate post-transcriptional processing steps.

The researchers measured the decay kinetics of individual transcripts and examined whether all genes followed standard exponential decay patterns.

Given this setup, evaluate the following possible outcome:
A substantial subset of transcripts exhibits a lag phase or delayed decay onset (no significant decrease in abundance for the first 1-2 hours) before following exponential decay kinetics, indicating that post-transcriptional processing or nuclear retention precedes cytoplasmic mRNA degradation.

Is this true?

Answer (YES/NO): NO